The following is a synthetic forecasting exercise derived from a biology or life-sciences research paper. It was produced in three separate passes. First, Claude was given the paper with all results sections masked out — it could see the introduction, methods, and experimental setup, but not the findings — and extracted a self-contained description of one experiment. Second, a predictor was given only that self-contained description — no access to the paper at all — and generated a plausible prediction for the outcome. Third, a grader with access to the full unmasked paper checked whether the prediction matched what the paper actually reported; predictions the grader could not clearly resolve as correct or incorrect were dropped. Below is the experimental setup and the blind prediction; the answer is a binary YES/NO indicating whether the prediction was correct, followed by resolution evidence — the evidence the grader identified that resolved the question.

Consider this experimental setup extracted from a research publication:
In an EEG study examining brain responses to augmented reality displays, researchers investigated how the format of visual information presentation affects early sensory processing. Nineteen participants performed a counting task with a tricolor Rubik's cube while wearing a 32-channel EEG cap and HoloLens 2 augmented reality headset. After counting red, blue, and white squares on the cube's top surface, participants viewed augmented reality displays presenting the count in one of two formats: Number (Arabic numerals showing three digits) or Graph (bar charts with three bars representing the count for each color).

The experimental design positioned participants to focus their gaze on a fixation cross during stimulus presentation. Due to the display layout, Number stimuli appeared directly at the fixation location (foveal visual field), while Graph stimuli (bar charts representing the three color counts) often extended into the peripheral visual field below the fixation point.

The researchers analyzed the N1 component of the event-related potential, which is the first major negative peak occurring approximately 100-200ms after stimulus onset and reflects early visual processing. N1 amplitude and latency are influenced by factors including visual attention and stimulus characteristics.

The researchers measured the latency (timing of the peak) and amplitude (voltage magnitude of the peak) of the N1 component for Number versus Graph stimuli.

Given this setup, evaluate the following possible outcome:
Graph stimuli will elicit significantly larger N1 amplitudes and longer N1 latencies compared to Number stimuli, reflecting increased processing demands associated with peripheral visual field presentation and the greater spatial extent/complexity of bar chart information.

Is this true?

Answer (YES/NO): NO